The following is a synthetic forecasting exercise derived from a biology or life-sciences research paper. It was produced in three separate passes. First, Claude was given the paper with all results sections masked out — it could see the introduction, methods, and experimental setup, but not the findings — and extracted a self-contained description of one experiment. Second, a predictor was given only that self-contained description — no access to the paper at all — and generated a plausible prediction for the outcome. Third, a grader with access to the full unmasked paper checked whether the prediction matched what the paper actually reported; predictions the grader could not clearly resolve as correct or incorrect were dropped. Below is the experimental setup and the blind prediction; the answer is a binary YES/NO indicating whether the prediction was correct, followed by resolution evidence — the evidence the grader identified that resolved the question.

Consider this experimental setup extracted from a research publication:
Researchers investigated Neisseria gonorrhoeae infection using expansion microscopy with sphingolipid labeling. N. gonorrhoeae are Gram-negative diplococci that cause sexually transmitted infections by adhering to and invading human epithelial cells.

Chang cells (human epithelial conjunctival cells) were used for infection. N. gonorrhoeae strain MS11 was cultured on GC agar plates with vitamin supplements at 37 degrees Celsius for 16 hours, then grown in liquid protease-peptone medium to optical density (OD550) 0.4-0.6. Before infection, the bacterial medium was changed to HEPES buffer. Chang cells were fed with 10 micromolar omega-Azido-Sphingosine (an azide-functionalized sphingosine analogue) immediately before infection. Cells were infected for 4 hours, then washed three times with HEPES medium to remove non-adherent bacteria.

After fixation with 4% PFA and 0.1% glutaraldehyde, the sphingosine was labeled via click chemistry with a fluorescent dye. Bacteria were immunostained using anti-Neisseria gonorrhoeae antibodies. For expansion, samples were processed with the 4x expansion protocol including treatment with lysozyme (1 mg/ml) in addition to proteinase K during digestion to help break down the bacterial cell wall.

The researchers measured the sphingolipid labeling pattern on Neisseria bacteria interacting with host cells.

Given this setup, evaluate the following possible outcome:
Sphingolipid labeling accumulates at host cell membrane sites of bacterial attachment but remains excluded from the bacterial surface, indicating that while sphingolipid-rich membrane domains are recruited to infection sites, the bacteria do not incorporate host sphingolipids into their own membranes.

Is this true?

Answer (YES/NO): NO